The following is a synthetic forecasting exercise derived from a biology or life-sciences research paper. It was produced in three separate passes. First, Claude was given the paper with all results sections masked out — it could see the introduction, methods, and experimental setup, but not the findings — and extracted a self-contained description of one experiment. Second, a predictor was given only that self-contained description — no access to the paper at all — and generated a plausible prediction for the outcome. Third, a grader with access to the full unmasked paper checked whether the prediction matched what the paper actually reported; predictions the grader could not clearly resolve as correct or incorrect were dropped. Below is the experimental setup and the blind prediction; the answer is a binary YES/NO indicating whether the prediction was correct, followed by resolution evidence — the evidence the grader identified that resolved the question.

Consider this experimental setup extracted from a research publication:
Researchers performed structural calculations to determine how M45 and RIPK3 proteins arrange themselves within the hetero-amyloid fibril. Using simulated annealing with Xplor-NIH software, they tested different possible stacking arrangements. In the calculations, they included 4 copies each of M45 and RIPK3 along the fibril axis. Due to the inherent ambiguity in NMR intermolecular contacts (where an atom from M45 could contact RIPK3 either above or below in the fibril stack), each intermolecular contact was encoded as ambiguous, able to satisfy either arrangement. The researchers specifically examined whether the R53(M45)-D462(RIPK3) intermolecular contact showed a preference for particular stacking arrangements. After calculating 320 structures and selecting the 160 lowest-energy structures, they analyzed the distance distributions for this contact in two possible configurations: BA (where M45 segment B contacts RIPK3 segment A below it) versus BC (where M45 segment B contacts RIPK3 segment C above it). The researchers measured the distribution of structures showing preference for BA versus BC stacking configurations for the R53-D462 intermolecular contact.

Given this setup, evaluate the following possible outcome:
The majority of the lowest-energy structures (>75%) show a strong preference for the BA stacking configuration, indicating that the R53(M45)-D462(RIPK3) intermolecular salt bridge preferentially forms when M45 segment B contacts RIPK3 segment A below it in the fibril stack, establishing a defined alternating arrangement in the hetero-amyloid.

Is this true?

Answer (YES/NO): NO